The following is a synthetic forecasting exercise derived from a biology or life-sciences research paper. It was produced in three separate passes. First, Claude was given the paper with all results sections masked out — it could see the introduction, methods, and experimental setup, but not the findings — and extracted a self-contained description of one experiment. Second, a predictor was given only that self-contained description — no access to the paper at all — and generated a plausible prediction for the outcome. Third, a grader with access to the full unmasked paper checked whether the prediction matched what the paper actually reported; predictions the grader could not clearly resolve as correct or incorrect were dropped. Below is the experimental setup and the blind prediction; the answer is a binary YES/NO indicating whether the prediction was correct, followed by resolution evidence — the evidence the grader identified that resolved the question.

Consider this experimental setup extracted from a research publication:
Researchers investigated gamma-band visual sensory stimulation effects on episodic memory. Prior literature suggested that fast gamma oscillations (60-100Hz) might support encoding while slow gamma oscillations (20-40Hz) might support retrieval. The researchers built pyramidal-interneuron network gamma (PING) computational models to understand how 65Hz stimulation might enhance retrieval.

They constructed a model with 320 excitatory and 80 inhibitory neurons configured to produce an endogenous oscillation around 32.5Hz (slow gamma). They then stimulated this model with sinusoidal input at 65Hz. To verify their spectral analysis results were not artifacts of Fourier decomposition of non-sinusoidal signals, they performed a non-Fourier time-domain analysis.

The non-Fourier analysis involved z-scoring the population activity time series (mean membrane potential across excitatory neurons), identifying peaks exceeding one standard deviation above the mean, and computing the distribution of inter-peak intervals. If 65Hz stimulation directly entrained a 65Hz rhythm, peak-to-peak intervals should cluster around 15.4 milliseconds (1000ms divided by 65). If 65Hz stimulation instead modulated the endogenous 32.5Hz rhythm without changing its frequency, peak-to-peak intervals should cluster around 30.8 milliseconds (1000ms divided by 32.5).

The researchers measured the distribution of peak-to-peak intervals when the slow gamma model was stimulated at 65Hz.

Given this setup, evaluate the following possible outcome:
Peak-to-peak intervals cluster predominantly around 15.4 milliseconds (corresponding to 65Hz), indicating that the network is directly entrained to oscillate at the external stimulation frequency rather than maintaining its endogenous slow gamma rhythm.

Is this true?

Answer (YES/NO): NO